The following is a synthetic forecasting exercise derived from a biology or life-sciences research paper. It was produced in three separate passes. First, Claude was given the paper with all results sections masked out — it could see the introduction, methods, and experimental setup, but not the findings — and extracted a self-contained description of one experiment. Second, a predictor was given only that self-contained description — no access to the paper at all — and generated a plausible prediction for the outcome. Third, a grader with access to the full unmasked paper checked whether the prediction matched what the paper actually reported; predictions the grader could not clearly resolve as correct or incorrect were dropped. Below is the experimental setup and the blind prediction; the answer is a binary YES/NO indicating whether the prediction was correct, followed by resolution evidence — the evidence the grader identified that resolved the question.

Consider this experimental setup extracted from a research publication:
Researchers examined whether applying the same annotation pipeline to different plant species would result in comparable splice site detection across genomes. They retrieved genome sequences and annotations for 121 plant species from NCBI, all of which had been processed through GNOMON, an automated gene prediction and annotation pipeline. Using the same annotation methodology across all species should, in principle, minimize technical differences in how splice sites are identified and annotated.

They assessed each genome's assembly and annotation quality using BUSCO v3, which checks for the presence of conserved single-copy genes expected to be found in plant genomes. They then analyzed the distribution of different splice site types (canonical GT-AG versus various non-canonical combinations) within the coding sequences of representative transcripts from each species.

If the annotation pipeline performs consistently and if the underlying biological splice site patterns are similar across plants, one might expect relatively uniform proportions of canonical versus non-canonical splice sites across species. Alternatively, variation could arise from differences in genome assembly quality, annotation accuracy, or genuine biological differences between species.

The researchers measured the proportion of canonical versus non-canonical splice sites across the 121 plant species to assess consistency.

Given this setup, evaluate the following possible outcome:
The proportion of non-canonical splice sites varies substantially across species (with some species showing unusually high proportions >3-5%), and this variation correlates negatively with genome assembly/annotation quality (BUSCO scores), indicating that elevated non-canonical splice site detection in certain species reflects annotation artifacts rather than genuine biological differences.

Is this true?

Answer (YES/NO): NO